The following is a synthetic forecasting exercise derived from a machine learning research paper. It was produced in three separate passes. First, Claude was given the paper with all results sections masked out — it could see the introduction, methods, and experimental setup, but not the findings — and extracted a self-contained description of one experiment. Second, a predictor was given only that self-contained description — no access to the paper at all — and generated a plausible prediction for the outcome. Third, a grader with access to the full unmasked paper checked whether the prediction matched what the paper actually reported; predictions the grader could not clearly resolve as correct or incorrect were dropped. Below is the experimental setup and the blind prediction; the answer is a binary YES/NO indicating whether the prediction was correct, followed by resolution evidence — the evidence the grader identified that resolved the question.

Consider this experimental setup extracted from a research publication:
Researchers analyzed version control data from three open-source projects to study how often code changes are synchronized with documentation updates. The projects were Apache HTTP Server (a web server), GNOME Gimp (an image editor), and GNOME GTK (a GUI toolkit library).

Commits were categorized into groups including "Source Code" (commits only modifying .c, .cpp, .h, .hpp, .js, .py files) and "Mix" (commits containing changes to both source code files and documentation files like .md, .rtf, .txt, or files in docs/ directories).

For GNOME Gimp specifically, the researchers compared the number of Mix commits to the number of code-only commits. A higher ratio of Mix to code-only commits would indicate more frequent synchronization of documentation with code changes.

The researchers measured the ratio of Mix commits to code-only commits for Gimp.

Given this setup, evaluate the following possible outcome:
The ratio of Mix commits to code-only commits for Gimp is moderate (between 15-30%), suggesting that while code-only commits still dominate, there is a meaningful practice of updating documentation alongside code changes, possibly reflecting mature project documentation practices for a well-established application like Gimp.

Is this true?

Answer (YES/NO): NO